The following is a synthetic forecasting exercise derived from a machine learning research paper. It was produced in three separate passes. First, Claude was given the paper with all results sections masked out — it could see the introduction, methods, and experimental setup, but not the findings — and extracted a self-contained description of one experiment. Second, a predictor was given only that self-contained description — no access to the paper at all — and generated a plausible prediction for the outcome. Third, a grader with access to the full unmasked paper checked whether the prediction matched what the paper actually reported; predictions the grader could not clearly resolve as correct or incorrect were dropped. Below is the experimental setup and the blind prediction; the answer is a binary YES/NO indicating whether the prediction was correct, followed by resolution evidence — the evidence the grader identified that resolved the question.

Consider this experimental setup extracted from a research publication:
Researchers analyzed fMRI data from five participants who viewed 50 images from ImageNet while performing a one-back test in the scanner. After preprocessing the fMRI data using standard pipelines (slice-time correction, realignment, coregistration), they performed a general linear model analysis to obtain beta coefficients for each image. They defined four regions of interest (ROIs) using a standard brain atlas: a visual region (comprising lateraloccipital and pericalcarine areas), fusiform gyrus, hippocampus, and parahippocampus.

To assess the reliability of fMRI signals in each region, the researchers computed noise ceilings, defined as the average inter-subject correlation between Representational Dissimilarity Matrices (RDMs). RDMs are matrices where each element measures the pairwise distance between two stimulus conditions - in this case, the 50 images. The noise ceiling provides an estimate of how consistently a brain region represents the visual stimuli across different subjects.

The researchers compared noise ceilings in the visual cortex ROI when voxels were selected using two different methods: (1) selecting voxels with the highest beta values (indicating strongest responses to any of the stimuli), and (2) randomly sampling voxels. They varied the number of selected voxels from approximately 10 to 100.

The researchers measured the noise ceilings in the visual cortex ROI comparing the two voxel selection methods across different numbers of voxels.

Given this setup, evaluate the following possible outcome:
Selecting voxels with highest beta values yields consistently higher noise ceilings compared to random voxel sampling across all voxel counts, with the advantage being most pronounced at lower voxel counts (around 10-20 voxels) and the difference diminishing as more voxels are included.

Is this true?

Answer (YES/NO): NO